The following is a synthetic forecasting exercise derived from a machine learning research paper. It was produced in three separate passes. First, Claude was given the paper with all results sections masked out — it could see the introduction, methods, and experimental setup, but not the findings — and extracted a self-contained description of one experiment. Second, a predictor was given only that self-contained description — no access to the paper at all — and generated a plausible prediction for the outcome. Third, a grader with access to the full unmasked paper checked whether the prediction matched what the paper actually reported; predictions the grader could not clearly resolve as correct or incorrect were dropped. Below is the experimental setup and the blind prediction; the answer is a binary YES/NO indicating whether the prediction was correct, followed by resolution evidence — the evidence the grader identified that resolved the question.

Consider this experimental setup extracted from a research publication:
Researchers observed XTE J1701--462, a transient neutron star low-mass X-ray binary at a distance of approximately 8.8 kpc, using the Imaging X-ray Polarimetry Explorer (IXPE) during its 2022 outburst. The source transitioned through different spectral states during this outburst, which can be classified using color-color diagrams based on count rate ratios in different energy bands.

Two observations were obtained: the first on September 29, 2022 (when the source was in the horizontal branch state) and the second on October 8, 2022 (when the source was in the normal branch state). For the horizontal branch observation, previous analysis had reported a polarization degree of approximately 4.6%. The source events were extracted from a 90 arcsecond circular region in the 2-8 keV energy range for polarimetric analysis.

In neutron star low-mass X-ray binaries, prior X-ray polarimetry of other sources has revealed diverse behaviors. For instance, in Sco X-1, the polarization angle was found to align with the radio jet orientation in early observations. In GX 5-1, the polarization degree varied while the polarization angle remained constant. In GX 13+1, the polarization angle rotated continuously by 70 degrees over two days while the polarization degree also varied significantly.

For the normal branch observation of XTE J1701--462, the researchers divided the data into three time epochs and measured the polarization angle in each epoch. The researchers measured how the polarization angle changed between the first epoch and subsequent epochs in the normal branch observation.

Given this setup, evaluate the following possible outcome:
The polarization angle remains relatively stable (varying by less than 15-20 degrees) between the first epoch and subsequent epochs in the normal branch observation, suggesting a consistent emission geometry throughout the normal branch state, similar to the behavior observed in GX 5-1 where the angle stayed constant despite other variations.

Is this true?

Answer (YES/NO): NO